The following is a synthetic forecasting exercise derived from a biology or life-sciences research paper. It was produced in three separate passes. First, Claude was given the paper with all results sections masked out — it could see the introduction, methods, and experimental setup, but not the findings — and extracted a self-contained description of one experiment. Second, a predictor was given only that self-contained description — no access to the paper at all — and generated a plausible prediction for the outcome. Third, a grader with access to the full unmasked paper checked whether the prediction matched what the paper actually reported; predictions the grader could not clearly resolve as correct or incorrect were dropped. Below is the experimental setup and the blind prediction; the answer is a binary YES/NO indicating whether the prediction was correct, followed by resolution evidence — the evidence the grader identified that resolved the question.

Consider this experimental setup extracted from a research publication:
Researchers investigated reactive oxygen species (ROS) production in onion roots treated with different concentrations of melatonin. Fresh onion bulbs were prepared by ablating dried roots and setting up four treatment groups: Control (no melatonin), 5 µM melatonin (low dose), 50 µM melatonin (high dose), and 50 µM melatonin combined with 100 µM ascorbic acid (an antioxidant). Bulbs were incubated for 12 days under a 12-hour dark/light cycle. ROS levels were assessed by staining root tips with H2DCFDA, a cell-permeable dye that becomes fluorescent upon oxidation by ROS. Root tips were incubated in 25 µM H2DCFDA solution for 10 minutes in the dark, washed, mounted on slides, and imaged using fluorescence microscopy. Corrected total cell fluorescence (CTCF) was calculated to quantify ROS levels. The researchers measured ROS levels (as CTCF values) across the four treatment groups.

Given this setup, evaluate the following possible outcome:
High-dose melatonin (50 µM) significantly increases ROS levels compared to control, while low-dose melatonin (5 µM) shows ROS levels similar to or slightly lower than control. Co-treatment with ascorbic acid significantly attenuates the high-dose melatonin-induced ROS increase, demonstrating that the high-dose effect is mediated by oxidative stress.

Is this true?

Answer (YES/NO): YES